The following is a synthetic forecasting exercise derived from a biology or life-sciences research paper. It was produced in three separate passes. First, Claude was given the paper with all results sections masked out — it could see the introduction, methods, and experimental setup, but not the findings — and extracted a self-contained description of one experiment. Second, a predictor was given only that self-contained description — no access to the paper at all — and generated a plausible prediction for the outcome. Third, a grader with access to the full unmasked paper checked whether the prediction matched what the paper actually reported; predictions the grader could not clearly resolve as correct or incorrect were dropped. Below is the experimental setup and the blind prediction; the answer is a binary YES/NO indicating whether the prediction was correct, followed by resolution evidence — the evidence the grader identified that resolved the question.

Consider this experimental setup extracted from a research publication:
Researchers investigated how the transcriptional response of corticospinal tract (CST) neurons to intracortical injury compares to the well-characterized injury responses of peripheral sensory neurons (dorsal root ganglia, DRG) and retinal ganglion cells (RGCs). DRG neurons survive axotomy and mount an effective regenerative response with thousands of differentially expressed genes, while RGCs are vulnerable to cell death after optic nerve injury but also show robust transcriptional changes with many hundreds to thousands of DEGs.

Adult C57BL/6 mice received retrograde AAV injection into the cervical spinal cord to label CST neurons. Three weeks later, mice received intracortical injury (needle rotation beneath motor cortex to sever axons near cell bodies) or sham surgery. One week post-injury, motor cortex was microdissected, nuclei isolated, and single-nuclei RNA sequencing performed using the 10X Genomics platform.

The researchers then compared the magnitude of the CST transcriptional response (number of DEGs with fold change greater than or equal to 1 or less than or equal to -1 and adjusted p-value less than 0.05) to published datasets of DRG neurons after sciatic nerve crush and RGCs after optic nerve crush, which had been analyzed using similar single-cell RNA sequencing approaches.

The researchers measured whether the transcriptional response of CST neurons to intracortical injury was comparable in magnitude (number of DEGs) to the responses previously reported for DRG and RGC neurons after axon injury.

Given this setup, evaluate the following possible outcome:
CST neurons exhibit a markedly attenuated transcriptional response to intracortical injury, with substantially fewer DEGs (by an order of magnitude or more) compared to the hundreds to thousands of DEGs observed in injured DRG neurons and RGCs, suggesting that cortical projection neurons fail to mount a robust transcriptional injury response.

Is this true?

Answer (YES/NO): NO